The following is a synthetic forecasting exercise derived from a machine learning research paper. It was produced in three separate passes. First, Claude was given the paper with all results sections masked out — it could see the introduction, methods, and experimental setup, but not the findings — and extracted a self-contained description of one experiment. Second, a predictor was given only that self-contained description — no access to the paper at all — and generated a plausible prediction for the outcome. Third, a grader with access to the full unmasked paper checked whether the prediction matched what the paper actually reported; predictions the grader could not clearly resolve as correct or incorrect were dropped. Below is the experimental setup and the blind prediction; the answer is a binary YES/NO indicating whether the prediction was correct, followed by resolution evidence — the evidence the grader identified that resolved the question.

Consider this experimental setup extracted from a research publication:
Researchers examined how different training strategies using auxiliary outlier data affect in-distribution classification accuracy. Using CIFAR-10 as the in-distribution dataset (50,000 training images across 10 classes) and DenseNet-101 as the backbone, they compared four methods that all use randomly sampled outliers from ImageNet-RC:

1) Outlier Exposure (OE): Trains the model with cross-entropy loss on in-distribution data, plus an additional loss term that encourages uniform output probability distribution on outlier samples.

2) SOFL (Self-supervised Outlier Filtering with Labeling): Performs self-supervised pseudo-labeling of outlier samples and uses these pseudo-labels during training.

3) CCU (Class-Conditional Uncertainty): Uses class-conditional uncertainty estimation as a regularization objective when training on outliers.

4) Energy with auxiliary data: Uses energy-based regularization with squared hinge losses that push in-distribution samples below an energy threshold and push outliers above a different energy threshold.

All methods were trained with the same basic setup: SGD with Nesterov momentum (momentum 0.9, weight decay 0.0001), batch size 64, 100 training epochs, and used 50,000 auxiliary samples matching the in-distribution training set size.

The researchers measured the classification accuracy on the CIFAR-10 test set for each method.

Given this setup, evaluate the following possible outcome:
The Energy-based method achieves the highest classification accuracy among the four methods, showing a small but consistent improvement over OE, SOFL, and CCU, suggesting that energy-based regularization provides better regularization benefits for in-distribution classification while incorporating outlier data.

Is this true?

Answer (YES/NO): NO